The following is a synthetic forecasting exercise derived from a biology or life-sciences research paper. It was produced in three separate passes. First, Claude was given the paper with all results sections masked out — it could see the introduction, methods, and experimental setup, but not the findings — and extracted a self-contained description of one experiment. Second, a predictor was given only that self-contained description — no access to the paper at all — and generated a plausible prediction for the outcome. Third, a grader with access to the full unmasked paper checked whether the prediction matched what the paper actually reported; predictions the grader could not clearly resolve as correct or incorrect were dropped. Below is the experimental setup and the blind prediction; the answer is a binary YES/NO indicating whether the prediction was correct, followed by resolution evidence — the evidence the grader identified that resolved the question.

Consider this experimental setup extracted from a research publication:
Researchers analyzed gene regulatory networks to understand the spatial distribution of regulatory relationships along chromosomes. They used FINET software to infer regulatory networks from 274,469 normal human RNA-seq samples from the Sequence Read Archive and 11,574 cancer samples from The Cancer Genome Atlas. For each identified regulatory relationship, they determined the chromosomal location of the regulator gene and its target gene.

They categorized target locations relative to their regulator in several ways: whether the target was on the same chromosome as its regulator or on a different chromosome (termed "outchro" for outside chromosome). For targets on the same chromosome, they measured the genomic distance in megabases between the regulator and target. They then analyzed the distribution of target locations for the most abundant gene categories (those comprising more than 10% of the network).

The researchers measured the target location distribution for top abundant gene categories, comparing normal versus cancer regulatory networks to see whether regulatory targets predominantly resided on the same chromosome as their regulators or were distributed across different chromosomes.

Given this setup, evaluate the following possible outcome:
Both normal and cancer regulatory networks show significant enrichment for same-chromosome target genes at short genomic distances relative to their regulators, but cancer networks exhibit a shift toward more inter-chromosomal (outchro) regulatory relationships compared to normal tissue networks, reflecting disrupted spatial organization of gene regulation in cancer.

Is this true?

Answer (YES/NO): NO